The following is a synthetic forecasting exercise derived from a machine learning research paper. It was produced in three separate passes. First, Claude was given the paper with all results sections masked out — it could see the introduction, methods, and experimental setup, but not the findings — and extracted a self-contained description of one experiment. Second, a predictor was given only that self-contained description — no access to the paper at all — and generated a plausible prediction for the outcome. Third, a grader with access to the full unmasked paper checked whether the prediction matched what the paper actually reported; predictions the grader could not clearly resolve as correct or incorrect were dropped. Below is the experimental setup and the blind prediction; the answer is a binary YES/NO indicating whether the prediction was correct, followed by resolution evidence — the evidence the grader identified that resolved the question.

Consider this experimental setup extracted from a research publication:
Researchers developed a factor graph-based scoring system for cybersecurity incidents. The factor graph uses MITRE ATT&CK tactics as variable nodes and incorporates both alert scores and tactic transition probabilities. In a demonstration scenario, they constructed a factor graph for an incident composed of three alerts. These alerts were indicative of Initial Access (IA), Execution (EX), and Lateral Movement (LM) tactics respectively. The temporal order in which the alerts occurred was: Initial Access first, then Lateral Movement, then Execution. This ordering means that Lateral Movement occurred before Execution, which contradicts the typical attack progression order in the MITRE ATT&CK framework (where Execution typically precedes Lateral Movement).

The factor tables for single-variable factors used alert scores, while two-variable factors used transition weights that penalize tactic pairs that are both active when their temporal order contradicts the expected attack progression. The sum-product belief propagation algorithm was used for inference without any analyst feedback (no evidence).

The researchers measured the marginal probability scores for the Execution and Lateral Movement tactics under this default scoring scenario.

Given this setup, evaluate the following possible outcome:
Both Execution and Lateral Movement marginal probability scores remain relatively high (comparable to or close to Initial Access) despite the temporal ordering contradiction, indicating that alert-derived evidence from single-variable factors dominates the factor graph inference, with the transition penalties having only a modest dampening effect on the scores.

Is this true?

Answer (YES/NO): NO